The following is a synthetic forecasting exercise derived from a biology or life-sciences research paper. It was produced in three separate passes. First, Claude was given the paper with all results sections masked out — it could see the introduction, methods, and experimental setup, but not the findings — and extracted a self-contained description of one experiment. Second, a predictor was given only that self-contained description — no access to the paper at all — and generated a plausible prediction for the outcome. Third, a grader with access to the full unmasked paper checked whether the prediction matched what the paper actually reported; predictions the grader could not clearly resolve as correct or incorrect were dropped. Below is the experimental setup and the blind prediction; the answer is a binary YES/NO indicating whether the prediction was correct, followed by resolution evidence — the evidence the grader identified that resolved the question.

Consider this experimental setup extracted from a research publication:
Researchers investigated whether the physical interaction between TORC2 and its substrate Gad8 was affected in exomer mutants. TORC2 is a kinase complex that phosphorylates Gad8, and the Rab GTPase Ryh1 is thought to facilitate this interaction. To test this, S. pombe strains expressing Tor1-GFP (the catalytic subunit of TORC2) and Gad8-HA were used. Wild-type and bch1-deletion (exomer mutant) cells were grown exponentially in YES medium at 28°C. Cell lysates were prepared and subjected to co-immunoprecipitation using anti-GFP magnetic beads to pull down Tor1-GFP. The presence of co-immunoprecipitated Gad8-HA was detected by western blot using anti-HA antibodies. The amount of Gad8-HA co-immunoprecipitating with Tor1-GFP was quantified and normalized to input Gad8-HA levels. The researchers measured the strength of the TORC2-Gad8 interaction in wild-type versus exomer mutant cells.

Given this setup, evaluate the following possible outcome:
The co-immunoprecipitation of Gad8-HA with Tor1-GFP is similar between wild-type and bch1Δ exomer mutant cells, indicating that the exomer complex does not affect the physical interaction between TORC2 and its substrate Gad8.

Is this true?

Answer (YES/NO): NO